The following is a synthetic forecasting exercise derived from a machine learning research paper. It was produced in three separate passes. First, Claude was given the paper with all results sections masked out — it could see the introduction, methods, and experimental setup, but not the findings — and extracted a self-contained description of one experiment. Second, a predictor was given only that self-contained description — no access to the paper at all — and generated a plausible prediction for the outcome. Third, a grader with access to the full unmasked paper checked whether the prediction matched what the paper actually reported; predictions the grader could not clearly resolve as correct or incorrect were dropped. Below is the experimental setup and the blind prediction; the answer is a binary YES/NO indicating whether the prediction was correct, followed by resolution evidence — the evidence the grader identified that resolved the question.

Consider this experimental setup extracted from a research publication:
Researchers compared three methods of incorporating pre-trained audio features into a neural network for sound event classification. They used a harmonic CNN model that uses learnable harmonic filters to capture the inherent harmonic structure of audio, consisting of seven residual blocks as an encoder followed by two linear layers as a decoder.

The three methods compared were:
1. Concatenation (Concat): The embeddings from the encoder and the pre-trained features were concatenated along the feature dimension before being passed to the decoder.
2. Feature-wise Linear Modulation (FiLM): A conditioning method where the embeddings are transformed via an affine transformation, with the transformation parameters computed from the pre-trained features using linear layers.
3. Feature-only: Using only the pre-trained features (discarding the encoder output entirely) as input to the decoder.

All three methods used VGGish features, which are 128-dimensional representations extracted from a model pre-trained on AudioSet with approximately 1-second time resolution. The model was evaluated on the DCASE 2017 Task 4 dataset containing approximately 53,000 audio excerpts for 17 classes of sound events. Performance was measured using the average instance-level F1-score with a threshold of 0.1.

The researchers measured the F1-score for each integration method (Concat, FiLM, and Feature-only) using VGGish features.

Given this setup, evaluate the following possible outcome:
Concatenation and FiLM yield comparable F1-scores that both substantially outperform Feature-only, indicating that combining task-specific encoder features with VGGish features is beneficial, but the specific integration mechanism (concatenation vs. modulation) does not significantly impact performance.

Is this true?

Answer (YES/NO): NO